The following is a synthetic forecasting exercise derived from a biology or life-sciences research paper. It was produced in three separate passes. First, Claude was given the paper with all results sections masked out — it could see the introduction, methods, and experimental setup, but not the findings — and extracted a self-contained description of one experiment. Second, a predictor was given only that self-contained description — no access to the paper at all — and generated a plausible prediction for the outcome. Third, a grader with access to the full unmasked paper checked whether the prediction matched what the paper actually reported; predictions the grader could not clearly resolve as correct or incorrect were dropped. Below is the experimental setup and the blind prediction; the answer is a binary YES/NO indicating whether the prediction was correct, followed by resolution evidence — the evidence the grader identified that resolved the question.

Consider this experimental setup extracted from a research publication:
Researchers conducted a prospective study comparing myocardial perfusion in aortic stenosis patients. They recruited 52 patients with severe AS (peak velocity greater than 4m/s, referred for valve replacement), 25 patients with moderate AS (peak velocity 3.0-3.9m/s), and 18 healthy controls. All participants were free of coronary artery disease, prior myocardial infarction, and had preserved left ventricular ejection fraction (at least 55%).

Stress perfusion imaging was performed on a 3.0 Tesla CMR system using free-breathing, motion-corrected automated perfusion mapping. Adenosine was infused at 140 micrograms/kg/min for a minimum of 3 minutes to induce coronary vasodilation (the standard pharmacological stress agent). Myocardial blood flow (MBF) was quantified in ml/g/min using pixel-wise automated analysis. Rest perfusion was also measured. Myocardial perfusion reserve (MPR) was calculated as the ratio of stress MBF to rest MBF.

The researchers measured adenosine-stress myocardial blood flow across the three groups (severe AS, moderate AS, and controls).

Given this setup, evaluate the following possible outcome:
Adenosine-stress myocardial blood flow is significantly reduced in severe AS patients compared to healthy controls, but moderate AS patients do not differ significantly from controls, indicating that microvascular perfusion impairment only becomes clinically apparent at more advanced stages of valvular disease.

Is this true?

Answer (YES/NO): YES